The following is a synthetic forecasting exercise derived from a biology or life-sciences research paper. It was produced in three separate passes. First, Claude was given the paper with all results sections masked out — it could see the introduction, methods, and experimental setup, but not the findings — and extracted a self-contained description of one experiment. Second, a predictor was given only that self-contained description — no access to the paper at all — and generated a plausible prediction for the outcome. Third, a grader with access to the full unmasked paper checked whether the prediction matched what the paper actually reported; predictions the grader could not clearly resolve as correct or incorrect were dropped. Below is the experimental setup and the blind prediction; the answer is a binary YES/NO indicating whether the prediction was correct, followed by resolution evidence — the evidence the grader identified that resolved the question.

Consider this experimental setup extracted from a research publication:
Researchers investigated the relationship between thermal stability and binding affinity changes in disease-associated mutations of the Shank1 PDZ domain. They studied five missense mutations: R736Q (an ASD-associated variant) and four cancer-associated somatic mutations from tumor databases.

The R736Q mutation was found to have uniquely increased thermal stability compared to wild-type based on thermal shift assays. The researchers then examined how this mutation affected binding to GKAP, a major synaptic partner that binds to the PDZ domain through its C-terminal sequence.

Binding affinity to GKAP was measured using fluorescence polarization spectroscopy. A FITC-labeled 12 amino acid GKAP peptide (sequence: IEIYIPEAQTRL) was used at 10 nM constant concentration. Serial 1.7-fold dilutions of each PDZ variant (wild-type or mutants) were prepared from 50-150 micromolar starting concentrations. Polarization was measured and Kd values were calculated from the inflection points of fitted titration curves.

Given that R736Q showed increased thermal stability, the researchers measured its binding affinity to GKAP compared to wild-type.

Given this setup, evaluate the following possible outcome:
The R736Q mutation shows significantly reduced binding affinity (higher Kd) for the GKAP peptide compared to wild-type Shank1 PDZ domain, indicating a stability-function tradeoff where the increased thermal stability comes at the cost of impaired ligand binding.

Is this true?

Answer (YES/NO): NO